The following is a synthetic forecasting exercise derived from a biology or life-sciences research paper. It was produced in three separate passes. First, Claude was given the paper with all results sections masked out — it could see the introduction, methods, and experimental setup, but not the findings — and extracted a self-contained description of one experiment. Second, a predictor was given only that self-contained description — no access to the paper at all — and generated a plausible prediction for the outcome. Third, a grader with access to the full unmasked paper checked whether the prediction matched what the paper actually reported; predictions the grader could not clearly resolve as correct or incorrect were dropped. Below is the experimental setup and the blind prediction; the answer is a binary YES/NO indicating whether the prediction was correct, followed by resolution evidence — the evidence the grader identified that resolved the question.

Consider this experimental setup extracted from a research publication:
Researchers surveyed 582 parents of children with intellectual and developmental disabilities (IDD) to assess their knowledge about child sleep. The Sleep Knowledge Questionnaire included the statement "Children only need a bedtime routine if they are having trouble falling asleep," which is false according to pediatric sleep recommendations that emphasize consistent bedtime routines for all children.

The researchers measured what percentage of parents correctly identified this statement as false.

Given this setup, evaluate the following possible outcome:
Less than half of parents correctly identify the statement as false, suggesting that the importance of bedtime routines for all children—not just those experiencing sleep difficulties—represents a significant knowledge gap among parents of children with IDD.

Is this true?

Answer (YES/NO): NO